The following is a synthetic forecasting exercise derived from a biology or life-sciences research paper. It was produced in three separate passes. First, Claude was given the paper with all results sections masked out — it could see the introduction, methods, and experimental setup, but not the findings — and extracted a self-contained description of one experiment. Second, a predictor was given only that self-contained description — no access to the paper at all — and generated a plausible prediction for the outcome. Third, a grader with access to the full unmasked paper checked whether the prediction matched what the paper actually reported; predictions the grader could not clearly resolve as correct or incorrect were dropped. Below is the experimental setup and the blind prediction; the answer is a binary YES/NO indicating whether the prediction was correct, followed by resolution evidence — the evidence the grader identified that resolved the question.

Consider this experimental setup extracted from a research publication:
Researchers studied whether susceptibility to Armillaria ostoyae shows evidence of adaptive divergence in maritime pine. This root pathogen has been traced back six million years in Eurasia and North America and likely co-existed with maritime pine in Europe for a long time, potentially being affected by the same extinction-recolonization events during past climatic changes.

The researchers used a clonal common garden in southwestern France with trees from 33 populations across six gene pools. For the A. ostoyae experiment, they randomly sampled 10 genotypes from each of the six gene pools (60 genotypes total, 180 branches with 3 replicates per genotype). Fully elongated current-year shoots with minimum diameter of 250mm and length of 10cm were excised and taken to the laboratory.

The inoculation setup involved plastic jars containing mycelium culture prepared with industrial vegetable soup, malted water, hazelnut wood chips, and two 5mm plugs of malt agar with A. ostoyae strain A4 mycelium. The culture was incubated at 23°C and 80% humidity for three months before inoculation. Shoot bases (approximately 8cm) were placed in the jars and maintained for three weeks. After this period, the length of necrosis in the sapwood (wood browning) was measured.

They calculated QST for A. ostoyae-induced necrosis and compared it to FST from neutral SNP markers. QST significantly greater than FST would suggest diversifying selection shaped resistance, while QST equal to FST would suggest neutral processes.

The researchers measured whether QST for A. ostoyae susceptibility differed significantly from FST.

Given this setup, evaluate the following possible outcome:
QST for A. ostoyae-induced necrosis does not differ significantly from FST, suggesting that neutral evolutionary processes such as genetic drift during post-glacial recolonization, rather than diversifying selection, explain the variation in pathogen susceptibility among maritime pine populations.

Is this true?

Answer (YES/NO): YES